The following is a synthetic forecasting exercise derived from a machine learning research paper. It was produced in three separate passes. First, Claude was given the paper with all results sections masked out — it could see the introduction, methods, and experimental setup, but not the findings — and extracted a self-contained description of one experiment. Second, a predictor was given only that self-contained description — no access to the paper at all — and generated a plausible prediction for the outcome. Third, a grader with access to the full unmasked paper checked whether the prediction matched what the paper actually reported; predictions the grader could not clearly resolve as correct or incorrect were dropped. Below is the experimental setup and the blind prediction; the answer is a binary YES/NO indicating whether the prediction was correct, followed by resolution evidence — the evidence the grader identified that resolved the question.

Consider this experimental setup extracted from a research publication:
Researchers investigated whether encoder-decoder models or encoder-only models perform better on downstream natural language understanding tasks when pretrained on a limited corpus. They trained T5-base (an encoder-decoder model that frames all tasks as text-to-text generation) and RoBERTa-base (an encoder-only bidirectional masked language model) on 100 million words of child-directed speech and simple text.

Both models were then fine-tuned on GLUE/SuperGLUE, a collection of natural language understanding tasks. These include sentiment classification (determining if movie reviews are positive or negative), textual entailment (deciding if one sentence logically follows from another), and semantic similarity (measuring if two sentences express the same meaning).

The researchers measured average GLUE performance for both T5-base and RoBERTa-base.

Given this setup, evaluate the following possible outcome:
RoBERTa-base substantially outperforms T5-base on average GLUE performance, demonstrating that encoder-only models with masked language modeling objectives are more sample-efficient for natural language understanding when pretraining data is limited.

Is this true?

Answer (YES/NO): NO